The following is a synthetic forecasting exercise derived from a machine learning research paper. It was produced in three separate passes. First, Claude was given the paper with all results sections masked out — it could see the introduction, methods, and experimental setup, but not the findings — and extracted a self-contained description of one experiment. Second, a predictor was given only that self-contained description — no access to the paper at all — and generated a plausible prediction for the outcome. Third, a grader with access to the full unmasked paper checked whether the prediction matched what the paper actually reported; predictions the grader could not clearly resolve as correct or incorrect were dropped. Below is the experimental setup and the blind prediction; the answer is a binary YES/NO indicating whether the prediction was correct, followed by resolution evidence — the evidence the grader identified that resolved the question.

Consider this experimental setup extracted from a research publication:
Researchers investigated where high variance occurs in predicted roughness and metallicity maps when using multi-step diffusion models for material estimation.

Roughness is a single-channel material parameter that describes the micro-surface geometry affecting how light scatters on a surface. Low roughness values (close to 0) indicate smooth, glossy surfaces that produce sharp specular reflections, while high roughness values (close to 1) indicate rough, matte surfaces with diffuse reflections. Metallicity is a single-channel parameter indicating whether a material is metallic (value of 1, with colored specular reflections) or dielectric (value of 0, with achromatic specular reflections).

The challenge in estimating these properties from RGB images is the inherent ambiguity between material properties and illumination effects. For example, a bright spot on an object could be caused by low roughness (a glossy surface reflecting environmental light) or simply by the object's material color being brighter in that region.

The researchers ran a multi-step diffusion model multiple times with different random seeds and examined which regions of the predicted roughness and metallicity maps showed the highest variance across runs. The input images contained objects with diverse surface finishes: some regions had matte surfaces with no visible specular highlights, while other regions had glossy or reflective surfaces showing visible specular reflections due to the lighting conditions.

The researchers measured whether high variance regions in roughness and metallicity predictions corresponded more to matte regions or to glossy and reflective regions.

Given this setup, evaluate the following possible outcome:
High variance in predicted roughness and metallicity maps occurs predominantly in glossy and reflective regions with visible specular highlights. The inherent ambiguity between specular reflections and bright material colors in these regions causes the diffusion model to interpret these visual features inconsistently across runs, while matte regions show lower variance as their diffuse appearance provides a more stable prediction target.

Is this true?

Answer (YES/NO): YES